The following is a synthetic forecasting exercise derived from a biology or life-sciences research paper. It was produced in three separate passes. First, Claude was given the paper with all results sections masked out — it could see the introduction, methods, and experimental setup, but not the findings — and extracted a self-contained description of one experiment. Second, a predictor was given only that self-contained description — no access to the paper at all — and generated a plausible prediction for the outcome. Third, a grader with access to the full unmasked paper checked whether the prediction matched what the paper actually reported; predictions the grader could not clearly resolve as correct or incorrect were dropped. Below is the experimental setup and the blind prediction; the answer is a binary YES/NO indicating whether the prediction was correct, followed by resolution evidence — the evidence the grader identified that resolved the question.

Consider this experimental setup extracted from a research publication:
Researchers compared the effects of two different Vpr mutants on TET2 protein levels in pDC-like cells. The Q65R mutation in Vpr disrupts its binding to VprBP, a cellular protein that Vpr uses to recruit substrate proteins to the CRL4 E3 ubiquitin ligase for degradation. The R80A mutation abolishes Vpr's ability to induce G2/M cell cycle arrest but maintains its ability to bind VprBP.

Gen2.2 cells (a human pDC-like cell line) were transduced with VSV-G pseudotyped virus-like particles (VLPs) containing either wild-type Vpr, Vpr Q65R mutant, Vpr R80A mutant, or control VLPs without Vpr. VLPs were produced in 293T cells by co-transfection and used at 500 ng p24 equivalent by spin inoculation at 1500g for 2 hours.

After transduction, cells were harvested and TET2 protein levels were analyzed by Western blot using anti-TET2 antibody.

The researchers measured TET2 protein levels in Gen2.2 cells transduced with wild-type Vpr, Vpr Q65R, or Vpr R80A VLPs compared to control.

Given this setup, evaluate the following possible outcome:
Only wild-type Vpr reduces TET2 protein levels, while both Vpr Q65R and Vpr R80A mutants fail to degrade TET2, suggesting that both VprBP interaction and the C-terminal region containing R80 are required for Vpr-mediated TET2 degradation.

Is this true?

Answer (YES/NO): NO